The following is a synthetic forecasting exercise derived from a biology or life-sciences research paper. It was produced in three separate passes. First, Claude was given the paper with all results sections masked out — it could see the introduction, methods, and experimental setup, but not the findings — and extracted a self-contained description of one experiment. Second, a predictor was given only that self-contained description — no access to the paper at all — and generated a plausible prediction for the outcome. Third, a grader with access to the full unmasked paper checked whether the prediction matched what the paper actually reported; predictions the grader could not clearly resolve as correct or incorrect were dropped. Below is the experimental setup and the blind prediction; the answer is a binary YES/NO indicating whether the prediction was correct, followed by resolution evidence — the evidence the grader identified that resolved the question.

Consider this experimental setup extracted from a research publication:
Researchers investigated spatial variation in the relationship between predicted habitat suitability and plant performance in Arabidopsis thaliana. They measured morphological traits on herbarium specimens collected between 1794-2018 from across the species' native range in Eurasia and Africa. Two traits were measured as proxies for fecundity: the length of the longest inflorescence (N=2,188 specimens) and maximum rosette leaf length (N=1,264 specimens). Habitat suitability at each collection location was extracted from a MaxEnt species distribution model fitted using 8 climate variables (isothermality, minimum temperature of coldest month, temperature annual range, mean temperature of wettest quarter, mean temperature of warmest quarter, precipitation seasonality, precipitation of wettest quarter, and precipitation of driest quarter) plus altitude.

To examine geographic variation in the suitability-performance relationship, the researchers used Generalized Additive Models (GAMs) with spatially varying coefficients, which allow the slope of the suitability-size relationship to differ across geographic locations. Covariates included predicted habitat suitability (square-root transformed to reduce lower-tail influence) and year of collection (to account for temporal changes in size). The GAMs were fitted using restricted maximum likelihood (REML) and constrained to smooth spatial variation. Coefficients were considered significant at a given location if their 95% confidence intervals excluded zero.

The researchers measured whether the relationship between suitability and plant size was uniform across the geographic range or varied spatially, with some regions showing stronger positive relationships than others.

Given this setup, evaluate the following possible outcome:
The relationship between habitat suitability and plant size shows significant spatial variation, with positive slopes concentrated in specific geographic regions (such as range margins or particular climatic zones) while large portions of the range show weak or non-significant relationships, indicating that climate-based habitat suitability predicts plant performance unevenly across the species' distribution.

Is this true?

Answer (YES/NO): NO